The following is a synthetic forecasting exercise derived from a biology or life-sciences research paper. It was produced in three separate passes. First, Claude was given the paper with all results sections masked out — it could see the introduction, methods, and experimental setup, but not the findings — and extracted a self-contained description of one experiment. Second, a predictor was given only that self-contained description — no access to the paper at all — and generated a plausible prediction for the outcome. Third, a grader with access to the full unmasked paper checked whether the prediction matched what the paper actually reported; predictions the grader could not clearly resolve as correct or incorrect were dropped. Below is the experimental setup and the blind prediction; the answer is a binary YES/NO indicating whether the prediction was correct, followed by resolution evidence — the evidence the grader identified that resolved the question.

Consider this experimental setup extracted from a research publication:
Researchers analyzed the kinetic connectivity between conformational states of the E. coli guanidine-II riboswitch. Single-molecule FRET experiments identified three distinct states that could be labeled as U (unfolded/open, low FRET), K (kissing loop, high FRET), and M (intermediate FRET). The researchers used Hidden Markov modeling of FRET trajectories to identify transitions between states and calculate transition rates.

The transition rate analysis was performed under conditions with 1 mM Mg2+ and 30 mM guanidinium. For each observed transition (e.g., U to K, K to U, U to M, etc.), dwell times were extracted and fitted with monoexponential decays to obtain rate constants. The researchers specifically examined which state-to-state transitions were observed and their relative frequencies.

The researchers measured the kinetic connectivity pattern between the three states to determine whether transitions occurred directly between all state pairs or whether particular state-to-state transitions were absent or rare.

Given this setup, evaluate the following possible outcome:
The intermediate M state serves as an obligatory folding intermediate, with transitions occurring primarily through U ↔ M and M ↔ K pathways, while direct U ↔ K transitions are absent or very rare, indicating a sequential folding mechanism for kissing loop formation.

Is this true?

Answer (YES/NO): NO